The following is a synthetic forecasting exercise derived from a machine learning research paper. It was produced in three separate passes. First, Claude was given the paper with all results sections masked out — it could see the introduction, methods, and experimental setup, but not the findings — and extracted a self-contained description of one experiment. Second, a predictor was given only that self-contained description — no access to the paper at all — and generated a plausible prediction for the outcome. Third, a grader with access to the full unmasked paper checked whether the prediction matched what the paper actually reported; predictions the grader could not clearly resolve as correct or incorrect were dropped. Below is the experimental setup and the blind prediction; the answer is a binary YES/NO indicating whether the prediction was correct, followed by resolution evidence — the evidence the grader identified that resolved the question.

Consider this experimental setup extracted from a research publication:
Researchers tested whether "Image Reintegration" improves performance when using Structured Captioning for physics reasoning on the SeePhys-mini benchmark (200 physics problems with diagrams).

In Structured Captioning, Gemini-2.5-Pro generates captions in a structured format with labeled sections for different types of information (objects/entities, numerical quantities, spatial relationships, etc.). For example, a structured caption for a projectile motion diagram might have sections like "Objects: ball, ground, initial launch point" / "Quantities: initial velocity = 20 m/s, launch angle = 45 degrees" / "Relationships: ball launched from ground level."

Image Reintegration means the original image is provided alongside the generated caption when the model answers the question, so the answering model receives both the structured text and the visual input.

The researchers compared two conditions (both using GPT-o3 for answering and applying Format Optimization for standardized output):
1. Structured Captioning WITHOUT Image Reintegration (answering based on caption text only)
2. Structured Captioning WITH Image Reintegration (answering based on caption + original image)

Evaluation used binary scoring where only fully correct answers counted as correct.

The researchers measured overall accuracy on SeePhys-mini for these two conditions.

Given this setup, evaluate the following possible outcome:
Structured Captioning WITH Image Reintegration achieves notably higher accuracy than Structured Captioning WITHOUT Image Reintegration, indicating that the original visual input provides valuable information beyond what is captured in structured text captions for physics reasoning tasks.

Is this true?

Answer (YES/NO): NO